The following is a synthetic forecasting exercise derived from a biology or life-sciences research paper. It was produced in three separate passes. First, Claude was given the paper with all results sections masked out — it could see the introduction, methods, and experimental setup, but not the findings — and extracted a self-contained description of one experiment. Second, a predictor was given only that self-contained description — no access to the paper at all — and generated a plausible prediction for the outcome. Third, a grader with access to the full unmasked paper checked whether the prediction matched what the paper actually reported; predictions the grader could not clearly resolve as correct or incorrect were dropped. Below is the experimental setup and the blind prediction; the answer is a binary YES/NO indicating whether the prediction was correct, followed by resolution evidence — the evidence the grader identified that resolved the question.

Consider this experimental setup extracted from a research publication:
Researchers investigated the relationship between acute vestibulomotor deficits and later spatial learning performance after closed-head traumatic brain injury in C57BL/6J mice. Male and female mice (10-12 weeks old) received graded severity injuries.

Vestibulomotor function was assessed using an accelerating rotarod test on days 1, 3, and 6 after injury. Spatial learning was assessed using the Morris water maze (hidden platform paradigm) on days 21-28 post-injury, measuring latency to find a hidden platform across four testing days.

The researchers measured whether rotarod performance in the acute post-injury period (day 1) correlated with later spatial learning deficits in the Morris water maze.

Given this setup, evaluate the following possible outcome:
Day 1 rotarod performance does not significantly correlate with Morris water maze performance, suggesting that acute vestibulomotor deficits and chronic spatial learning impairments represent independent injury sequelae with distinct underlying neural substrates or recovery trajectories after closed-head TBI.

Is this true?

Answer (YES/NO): NO